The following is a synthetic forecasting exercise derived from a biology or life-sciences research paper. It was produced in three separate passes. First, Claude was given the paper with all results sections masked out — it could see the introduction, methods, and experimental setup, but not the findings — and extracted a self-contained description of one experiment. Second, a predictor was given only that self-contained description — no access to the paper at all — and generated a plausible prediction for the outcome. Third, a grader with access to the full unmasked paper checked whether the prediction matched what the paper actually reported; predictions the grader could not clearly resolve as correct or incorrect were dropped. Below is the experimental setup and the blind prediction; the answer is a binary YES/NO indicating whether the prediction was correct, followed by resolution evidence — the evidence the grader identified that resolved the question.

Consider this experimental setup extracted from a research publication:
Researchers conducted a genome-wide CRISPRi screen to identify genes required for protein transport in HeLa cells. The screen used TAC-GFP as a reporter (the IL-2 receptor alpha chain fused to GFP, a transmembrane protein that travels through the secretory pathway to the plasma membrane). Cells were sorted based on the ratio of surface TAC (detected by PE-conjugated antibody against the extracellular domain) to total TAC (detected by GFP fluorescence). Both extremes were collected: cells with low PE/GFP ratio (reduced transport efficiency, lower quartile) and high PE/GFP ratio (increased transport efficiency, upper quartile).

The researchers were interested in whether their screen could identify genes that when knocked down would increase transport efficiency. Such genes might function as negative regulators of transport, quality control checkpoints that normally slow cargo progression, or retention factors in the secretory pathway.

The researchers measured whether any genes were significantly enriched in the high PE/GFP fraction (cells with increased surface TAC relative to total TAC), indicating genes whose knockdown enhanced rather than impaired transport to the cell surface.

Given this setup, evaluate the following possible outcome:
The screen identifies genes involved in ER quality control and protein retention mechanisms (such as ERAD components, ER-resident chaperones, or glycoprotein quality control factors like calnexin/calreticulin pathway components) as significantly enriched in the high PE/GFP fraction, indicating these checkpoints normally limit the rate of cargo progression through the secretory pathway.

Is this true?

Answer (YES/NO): YES